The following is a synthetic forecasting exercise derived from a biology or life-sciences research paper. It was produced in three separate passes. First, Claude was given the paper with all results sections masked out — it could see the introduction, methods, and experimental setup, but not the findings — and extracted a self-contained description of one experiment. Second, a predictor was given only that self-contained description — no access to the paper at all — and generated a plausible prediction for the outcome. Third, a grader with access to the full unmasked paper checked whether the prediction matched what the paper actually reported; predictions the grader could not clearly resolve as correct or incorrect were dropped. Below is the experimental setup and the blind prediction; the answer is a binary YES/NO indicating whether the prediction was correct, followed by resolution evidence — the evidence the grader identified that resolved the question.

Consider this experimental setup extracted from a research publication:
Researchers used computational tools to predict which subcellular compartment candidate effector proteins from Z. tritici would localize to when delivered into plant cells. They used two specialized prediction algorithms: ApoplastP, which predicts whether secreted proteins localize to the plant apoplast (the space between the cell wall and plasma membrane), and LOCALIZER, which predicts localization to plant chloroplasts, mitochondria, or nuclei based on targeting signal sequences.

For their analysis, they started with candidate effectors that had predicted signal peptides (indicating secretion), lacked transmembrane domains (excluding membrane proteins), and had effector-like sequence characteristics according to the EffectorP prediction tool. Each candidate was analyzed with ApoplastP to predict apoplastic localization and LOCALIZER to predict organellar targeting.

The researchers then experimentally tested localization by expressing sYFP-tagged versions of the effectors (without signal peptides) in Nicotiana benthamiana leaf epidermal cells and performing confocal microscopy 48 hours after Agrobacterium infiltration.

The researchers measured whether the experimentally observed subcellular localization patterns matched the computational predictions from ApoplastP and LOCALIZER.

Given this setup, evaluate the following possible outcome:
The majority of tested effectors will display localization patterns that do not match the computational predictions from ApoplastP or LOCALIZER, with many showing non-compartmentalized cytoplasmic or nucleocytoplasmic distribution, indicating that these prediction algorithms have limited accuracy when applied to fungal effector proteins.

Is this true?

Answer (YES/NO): YES